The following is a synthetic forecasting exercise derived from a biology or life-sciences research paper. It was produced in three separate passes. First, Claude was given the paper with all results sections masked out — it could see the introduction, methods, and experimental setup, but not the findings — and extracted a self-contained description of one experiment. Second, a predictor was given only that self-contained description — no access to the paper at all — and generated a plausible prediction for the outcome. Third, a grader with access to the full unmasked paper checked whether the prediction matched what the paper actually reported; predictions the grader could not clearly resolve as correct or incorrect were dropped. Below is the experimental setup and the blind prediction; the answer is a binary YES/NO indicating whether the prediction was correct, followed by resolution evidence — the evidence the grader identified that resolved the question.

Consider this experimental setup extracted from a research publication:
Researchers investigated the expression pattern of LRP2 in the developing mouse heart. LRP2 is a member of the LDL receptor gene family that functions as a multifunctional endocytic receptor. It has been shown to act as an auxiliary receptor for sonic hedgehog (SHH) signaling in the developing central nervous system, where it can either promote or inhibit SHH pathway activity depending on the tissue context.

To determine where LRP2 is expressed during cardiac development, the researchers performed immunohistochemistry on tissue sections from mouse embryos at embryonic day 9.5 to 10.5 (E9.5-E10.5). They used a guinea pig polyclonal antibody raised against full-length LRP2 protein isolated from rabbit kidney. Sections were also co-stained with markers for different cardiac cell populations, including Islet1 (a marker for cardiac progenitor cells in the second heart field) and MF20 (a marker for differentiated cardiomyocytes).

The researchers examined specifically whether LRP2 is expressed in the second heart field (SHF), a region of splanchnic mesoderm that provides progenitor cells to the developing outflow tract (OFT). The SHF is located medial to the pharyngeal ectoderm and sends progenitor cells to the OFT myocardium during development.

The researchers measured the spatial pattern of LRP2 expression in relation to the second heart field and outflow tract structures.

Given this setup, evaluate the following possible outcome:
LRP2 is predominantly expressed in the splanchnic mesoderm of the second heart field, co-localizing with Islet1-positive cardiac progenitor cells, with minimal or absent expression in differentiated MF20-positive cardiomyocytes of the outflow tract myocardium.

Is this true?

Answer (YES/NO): NO